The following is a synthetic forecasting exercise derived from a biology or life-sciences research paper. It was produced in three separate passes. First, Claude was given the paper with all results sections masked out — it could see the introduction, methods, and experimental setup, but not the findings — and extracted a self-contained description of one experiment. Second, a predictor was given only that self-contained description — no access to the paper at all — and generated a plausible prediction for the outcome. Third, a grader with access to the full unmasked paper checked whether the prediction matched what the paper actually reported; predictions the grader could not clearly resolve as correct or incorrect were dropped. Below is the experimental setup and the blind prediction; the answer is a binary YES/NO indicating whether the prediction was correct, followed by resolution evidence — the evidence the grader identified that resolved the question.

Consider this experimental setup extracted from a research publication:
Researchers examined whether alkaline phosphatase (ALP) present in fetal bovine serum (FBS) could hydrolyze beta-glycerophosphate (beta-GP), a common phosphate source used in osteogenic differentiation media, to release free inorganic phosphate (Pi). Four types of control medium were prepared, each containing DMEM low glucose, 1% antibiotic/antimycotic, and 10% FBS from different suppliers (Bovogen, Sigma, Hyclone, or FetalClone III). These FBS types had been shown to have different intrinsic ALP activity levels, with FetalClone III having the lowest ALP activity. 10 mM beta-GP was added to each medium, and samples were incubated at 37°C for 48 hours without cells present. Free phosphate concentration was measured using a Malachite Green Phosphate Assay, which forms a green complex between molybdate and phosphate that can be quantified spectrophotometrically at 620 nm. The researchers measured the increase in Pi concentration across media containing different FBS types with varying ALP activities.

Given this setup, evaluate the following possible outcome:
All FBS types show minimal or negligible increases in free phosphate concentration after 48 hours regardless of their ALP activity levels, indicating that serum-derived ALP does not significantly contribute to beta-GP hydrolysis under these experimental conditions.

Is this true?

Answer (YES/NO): NO